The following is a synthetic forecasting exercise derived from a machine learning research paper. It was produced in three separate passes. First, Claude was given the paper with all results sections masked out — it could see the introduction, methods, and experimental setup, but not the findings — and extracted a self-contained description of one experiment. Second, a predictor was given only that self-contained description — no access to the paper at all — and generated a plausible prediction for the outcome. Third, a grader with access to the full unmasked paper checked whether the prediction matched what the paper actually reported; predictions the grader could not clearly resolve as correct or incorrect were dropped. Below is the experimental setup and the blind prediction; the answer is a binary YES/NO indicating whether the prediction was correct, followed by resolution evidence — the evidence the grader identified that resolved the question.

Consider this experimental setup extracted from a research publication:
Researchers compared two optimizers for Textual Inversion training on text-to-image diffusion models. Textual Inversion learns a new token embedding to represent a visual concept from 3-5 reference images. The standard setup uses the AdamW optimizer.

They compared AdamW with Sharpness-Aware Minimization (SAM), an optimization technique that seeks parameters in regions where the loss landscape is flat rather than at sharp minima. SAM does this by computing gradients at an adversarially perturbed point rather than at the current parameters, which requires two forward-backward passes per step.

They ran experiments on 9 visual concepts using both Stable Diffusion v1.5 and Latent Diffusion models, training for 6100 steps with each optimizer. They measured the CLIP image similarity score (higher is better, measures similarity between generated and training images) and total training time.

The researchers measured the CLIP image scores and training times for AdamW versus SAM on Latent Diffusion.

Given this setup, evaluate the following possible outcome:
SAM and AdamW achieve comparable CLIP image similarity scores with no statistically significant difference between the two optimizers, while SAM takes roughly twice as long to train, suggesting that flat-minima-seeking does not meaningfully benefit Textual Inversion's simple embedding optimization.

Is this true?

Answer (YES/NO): NO